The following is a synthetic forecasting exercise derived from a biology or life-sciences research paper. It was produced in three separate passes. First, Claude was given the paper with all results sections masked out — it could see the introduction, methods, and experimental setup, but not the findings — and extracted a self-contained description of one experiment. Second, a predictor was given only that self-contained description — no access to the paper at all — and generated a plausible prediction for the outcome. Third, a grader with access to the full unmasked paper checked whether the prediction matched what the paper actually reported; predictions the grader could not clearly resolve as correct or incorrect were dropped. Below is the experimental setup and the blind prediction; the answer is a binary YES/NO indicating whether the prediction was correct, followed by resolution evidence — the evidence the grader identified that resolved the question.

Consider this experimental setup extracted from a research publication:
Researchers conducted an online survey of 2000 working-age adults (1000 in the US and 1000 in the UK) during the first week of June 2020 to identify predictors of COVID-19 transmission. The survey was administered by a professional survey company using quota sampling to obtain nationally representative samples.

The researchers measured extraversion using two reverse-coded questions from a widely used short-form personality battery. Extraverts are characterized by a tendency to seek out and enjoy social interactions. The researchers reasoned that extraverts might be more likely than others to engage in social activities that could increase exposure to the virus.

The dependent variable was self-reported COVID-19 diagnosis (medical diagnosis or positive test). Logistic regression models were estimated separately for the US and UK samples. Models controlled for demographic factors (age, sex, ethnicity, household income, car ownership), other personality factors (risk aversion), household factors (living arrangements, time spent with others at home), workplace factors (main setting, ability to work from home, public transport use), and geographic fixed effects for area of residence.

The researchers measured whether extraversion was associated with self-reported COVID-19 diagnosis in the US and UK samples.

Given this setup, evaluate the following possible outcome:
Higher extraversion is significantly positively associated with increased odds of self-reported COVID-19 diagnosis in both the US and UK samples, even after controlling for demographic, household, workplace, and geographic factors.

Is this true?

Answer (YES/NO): NO